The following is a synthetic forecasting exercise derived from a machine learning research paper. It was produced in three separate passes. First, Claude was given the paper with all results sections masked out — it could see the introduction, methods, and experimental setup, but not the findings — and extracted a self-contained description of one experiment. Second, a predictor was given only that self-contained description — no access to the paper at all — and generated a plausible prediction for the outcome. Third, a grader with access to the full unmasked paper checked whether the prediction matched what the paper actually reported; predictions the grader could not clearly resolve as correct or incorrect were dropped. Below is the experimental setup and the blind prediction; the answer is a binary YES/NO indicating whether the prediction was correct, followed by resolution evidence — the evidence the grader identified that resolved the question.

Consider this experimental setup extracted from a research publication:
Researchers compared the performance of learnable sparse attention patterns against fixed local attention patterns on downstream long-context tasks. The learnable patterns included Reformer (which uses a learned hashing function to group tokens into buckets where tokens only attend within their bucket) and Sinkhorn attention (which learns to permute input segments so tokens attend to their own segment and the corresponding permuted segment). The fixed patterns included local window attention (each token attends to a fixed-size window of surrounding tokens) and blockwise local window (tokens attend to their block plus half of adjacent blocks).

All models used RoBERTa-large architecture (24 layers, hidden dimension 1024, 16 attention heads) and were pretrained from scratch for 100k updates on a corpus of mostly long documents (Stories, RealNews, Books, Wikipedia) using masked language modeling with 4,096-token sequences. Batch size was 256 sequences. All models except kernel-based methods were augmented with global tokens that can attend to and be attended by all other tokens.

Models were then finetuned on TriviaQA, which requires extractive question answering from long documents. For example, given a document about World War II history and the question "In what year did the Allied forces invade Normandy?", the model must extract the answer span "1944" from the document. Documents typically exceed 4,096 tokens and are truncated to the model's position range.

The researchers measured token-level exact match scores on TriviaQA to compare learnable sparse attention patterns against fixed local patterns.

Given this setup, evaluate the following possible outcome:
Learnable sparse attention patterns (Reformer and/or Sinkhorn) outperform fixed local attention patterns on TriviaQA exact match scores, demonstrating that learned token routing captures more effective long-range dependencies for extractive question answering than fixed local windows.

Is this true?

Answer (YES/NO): NO